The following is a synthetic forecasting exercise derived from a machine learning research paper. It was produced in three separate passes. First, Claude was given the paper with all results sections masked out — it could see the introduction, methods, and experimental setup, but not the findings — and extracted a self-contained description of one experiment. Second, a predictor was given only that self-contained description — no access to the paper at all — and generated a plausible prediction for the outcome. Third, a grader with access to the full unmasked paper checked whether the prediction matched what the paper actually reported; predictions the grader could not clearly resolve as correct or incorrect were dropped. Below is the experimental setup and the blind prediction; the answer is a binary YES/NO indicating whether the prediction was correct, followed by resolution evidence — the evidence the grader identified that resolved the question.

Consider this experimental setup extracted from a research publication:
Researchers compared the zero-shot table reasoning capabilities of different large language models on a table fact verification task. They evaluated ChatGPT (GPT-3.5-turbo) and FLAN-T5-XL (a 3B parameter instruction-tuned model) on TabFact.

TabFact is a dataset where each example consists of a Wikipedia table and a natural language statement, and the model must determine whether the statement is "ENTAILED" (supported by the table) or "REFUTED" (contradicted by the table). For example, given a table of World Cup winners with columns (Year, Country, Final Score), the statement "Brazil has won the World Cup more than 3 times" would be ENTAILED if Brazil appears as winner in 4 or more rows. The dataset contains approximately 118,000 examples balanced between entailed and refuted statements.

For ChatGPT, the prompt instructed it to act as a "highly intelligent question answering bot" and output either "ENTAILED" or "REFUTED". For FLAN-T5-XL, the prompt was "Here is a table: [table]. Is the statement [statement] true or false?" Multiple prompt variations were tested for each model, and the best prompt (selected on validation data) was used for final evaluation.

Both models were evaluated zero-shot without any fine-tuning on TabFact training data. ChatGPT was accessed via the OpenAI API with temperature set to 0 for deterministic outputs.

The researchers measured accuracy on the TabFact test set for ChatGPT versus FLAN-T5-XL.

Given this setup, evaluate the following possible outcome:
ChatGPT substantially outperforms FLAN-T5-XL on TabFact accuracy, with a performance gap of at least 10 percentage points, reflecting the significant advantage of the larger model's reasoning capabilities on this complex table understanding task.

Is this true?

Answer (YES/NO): NO